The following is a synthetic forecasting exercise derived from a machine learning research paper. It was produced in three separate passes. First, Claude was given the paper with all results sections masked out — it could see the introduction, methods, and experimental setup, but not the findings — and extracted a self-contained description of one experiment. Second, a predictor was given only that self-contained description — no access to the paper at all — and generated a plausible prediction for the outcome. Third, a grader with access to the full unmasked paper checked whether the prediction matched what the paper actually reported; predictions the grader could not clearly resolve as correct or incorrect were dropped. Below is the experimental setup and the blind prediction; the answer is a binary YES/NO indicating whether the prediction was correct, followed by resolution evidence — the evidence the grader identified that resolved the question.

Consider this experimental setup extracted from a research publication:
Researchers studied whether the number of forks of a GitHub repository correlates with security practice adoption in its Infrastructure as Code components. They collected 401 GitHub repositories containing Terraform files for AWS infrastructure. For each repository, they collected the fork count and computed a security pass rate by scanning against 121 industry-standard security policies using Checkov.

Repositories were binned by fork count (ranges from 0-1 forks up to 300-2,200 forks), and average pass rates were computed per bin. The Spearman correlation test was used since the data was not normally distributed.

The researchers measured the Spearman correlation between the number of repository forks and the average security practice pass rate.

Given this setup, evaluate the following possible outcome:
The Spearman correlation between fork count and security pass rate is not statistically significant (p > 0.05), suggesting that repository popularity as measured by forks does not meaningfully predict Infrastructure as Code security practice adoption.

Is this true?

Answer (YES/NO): YES